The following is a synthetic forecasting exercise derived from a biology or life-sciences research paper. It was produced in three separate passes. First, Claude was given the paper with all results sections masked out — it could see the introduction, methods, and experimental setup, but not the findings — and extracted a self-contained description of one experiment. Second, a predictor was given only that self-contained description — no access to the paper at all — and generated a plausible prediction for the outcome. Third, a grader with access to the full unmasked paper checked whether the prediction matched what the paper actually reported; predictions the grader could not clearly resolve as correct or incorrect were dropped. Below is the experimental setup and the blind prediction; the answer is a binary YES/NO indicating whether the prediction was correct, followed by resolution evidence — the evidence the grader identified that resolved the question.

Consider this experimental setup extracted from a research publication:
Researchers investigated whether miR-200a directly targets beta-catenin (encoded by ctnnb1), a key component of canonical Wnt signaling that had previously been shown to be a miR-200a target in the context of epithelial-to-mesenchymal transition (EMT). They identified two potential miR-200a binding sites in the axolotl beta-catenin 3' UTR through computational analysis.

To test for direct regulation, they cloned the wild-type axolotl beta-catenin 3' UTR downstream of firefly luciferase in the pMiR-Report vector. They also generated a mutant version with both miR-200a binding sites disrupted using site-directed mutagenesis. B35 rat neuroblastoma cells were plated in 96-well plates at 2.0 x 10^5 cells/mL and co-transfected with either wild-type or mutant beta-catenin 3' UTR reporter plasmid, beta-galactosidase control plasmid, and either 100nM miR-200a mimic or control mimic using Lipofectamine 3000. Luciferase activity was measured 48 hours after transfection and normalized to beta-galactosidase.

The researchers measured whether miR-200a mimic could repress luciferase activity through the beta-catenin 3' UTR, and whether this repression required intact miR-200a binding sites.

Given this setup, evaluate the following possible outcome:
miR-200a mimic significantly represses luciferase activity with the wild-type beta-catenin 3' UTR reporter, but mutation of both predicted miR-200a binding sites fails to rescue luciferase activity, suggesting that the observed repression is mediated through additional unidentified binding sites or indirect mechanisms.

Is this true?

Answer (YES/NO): NO